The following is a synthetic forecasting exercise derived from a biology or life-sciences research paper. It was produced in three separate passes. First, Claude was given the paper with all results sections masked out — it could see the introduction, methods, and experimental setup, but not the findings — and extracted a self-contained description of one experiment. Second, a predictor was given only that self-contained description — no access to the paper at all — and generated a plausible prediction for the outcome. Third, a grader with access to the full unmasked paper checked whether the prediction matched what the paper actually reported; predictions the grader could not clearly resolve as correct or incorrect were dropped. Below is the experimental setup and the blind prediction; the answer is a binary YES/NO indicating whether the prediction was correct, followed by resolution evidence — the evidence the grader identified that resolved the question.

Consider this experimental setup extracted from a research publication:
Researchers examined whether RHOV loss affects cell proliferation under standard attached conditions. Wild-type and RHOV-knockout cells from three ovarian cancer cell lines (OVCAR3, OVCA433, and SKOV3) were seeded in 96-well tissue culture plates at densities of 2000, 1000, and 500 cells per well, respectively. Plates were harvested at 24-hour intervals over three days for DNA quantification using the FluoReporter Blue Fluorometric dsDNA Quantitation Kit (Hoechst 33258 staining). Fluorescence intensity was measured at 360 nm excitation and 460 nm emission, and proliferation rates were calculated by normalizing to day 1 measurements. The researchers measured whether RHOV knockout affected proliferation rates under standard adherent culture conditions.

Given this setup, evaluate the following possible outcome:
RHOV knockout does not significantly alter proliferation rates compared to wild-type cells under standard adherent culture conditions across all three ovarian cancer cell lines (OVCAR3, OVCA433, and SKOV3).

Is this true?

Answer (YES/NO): YES